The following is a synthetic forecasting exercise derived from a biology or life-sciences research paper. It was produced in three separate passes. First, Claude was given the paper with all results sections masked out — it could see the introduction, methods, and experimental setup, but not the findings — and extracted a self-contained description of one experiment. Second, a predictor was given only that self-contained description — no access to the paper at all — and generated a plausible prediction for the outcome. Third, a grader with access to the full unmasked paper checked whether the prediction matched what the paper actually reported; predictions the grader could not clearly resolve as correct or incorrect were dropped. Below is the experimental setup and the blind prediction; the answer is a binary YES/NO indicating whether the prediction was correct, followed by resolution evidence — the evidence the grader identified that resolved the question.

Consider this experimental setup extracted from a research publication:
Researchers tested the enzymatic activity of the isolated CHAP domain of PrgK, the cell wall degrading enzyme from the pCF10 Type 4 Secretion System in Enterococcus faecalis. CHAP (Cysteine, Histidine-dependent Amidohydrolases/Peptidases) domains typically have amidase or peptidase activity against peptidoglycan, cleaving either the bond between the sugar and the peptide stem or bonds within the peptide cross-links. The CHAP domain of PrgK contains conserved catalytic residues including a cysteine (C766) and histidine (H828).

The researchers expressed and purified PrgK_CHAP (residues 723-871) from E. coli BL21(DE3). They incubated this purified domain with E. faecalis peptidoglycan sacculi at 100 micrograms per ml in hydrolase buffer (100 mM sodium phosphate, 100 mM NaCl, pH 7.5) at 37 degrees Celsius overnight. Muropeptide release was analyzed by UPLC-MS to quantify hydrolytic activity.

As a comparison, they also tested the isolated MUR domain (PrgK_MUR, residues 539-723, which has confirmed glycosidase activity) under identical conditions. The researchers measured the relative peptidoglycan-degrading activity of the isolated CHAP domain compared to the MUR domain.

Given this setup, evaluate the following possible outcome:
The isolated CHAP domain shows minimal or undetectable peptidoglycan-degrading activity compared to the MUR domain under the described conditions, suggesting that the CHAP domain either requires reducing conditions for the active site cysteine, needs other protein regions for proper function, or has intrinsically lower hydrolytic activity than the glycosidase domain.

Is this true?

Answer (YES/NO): YES